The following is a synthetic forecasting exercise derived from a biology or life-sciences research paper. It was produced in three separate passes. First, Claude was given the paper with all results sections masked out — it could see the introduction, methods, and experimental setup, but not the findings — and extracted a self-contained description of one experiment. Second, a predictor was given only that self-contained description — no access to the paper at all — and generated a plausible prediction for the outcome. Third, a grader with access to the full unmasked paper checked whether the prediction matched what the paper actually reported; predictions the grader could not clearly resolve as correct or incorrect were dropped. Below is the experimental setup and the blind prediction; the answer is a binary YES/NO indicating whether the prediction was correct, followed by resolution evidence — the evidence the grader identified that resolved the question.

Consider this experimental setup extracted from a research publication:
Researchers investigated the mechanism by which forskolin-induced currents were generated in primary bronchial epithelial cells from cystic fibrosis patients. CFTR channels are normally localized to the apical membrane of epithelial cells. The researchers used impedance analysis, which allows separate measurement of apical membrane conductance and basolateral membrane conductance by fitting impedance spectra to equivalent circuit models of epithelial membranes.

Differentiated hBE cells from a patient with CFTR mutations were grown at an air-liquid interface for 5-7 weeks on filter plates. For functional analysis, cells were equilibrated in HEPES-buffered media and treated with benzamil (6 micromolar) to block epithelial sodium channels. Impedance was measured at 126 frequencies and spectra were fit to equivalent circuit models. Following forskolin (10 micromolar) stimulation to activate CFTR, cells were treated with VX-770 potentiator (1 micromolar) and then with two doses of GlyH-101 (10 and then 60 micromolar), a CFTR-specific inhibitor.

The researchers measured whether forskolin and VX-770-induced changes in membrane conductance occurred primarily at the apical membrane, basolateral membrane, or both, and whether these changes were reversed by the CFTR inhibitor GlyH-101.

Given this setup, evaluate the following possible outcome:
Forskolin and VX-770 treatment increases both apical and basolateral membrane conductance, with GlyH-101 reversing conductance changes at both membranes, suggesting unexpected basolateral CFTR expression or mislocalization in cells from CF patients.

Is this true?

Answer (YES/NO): NO